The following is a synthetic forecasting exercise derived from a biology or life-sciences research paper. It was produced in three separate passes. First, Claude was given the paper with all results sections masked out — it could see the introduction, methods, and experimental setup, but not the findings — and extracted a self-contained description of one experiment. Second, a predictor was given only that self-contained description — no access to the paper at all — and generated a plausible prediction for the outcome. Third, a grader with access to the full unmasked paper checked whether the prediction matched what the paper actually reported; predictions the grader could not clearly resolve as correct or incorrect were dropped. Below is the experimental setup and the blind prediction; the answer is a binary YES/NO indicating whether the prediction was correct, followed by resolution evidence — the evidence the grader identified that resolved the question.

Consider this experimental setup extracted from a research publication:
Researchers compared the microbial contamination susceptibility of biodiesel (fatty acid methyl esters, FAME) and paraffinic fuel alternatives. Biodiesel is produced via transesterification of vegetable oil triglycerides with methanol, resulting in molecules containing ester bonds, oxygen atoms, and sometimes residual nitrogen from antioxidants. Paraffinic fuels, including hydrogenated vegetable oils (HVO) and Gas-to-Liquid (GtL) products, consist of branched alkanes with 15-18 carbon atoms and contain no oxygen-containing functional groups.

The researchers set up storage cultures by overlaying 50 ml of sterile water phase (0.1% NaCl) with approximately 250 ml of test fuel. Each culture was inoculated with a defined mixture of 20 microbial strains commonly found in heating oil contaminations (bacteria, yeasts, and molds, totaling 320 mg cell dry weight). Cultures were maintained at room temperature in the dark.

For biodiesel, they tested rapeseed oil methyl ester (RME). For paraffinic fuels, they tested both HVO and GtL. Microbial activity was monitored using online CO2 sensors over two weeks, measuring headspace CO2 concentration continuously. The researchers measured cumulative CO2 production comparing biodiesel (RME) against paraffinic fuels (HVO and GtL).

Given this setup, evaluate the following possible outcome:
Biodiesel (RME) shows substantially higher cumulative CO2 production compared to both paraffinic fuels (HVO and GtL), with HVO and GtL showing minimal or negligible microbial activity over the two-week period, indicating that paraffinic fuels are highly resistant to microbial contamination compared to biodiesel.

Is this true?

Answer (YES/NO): NO